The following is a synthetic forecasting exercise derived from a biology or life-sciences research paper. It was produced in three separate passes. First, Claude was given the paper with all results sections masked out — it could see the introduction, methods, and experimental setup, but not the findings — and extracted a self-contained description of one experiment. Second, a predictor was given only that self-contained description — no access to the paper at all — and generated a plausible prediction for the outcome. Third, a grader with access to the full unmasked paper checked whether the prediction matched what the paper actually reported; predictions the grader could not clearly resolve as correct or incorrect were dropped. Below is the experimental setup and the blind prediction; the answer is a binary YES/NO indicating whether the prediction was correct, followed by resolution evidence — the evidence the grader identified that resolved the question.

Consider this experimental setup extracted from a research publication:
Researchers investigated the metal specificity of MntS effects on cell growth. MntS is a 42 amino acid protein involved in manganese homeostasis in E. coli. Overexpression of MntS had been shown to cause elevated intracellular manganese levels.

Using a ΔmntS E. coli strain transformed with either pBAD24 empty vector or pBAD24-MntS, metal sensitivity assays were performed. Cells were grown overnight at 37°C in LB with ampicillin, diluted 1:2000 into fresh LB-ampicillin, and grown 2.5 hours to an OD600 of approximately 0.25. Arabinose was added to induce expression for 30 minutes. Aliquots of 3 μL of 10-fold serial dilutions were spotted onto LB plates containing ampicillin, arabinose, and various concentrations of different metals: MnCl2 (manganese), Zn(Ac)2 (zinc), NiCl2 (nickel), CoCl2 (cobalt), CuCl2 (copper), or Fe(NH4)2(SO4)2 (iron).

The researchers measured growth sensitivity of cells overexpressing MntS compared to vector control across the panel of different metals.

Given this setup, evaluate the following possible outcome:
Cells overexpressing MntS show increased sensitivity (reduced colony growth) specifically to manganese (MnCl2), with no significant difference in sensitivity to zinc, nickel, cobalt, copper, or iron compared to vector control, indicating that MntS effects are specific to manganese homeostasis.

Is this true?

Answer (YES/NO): YES